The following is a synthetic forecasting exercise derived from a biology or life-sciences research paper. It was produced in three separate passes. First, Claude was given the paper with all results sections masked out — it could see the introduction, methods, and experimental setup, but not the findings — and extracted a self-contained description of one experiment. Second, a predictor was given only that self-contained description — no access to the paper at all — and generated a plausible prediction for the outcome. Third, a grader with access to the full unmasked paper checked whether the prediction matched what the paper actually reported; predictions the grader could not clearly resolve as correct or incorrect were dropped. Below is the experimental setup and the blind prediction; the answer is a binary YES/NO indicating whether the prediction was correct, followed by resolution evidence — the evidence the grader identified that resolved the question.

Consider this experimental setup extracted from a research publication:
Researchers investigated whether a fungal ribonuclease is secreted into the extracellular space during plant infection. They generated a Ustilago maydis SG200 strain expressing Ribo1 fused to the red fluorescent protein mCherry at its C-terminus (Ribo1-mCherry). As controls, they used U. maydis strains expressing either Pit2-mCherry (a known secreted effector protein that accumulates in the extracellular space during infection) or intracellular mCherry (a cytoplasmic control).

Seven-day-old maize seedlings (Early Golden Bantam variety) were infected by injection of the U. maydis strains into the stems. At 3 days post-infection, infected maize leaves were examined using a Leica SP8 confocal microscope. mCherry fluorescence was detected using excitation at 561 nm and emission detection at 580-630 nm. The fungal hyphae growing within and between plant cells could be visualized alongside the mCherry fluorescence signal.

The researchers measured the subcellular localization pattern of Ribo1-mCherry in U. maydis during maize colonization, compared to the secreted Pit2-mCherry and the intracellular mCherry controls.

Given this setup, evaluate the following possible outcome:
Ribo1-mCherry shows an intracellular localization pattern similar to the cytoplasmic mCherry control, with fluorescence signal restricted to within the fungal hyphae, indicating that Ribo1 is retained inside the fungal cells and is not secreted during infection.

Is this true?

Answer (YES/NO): NO